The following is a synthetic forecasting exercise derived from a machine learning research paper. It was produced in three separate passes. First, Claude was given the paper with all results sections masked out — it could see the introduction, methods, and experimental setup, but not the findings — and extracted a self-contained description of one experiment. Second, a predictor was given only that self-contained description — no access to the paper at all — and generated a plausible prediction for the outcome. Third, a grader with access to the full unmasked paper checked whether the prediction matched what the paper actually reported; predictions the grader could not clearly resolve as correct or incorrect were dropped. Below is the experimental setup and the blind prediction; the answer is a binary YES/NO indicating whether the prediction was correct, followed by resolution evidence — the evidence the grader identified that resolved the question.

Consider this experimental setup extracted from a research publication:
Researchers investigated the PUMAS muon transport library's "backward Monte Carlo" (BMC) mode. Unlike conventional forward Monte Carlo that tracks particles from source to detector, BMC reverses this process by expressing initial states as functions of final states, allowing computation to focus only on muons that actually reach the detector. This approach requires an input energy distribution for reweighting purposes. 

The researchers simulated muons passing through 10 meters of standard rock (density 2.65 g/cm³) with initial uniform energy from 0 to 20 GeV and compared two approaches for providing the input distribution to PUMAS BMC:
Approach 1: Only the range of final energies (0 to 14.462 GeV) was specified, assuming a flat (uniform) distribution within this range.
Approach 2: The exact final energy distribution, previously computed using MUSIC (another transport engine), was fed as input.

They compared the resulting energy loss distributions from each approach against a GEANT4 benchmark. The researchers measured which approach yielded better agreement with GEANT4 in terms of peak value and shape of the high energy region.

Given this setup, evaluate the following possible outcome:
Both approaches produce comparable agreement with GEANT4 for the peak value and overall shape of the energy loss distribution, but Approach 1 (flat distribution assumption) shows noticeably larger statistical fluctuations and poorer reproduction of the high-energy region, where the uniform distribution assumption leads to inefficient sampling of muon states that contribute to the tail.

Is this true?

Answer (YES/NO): NO